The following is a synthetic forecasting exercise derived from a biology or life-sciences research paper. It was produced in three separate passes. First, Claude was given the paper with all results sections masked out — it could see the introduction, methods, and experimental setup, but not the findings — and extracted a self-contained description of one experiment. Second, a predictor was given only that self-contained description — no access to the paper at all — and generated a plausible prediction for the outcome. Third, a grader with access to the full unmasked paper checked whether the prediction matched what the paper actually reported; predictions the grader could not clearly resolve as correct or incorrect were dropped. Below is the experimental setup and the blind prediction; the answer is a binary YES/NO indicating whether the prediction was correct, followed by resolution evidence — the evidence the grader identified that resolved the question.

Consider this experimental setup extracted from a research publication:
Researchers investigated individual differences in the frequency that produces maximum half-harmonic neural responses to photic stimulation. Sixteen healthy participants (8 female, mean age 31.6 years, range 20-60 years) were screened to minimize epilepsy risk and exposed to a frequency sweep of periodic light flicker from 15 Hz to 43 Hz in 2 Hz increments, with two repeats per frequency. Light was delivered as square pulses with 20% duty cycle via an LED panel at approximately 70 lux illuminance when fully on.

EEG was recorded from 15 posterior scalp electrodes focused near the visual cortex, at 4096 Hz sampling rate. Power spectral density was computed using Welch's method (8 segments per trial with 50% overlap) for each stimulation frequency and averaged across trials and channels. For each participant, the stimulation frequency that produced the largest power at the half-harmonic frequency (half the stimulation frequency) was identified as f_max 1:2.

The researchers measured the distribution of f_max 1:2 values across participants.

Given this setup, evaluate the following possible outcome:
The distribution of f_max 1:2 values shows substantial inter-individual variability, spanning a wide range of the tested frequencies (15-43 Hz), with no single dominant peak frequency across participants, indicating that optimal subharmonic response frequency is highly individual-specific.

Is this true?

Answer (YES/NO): NO